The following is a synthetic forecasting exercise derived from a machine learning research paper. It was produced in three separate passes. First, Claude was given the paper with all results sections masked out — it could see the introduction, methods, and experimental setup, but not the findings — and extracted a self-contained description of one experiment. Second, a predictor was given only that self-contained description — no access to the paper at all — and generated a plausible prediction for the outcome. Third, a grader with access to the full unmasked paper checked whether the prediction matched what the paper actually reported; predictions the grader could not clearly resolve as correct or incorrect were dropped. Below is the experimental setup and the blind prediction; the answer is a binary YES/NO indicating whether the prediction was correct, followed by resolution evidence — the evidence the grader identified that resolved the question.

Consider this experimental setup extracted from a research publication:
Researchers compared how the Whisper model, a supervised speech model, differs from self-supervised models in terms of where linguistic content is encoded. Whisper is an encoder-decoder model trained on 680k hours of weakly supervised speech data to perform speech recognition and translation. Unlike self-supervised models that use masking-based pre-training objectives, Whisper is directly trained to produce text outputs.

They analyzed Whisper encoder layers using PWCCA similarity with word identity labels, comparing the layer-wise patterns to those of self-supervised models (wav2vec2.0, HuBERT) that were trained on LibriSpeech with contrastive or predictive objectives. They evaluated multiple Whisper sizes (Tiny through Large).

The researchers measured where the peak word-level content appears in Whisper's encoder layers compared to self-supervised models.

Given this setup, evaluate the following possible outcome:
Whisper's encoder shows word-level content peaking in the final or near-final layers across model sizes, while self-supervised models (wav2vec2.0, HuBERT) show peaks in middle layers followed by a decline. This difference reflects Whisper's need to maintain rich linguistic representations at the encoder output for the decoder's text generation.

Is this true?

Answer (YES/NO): NO